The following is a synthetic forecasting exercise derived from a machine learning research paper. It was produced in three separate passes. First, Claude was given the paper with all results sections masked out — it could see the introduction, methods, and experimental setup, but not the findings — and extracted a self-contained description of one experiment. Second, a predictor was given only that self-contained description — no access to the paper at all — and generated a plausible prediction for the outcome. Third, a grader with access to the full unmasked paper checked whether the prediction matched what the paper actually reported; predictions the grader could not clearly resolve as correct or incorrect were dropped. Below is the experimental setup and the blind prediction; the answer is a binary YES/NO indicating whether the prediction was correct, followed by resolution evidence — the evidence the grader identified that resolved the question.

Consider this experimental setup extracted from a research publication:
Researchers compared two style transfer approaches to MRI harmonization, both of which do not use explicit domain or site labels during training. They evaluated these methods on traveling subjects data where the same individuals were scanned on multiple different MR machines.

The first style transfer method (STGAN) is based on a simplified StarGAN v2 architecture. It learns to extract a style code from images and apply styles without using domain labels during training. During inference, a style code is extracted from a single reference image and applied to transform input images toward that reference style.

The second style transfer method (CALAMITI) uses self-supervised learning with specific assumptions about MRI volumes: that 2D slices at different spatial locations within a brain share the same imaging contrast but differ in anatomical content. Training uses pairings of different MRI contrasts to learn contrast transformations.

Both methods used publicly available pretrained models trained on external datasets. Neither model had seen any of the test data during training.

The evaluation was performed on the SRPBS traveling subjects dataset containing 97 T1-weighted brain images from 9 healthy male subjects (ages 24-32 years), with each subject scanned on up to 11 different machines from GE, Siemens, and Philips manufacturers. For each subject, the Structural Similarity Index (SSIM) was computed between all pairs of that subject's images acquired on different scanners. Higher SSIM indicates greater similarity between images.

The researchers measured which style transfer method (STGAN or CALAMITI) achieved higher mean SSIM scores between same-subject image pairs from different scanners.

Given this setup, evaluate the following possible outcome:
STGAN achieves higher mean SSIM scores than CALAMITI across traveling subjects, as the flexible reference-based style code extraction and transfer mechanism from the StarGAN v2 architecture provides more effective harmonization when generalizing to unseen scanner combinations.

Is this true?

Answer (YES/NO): YES